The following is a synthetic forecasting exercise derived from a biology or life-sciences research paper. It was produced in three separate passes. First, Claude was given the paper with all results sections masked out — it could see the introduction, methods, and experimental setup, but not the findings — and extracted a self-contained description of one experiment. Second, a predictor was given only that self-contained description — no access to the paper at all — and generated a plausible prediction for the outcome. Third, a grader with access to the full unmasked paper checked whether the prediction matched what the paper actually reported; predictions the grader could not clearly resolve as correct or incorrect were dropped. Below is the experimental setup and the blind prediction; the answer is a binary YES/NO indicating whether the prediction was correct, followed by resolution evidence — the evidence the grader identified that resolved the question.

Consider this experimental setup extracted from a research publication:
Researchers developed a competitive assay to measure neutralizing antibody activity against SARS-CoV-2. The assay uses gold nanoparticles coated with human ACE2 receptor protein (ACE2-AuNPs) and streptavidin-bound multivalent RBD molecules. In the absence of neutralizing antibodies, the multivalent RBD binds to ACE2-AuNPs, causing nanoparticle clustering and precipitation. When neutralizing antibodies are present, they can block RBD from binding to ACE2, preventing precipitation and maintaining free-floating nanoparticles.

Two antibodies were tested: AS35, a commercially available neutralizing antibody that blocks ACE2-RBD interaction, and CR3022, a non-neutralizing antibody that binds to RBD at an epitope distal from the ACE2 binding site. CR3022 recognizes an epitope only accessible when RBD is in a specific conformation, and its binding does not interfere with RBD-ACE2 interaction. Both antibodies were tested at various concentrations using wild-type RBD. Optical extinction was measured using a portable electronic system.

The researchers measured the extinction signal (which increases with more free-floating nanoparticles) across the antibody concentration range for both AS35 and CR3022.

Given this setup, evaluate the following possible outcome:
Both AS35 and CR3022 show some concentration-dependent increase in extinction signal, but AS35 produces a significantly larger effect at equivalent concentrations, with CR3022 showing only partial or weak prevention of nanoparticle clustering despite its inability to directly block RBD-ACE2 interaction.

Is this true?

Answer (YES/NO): NO